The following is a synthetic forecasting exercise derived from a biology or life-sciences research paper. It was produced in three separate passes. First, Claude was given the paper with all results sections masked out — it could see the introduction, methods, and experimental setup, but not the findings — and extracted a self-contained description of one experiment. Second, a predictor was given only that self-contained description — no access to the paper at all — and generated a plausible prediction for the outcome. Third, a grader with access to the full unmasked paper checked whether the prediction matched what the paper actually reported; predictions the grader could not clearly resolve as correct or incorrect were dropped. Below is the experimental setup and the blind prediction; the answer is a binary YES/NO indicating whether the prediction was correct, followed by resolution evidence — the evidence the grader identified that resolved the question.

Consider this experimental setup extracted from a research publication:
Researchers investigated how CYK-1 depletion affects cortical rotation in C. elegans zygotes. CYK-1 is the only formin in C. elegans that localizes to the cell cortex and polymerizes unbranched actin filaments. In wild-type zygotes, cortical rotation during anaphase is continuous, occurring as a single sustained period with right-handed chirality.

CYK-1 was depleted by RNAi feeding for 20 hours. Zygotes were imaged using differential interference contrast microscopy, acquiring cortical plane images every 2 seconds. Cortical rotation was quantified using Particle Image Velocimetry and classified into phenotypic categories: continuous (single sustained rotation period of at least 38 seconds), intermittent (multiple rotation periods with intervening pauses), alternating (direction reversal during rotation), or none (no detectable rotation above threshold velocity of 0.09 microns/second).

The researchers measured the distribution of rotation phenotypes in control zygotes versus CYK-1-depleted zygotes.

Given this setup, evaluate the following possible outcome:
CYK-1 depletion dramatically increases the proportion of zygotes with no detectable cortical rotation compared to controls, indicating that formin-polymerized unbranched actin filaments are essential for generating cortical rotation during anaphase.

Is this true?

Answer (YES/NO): NO